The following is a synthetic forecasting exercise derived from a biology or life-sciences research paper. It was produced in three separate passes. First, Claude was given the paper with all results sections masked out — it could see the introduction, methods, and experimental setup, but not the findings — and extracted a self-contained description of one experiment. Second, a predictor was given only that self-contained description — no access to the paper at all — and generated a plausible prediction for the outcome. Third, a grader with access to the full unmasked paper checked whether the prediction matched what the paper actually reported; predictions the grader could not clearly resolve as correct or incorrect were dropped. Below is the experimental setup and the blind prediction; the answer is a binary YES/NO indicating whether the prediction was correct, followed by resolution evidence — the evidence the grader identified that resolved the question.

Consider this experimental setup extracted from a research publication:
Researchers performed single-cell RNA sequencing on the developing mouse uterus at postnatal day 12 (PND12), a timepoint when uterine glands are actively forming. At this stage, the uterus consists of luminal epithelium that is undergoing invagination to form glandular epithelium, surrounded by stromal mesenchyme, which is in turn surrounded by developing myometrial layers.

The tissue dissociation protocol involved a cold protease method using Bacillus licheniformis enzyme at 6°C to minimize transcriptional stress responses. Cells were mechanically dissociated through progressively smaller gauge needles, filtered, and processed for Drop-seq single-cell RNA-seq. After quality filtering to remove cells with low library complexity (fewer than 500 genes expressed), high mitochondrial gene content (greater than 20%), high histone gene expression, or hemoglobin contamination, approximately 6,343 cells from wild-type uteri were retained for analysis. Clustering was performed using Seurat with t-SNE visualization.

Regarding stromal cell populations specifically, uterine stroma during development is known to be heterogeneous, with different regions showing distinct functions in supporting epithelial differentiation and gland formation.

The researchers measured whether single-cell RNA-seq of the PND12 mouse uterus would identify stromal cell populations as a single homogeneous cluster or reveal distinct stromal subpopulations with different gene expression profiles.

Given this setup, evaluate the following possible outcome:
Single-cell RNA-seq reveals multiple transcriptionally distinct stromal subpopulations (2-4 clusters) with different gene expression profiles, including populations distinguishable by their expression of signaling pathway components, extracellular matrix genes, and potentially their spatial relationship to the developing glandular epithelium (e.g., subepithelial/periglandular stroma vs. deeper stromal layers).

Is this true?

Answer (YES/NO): YES